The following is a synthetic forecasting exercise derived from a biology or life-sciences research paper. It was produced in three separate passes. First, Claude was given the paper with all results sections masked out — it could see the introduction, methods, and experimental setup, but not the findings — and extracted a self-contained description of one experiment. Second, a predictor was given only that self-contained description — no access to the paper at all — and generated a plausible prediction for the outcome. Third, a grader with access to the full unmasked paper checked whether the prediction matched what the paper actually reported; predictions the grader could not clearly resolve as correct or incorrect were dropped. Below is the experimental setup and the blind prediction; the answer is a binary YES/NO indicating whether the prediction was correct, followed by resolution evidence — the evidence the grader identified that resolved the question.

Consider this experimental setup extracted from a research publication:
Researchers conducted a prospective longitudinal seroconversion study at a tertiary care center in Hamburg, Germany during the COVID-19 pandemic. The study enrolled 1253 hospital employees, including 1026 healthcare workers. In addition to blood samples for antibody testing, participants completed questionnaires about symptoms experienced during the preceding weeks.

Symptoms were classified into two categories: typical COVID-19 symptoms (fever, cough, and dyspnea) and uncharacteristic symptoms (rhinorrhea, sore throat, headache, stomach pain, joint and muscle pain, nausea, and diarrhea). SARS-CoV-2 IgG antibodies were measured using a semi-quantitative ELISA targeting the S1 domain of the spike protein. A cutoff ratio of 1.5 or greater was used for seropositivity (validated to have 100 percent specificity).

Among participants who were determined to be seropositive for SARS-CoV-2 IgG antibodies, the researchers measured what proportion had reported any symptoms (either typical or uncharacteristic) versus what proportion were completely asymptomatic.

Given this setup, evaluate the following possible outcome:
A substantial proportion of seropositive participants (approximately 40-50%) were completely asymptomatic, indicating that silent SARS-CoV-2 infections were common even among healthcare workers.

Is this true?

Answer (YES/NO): NO